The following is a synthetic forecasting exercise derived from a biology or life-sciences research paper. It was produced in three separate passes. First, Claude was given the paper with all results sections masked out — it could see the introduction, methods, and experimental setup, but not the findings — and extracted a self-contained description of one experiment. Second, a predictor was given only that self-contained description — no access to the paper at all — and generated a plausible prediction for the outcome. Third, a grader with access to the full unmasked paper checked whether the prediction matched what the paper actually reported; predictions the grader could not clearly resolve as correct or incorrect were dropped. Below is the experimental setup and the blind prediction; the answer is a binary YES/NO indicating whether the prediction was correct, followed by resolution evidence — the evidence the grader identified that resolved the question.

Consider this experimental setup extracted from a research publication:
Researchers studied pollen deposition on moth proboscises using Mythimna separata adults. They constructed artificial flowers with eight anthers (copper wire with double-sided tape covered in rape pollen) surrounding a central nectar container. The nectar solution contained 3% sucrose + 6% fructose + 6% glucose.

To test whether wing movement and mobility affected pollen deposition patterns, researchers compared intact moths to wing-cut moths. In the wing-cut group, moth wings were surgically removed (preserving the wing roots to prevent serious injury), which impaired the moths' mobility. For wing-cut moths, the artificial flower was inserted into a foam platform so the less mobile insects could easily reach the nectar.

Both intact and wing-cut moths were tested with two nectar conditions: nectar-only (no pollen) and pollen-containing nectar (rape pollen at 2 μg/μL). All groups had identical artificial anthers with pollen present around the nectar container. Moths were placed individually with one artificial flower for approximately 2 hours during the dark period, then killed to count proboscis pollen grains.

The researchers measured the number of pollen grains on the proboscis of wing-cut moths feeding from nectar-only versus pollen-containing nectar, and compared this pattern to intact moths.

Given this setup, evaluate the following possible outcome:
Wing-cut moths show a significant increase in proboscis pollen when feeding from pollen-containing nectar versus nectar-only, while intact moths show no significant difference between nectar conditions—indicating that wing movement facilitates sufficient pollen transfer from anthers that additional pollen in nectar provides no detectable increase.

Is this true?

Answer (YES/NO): YES